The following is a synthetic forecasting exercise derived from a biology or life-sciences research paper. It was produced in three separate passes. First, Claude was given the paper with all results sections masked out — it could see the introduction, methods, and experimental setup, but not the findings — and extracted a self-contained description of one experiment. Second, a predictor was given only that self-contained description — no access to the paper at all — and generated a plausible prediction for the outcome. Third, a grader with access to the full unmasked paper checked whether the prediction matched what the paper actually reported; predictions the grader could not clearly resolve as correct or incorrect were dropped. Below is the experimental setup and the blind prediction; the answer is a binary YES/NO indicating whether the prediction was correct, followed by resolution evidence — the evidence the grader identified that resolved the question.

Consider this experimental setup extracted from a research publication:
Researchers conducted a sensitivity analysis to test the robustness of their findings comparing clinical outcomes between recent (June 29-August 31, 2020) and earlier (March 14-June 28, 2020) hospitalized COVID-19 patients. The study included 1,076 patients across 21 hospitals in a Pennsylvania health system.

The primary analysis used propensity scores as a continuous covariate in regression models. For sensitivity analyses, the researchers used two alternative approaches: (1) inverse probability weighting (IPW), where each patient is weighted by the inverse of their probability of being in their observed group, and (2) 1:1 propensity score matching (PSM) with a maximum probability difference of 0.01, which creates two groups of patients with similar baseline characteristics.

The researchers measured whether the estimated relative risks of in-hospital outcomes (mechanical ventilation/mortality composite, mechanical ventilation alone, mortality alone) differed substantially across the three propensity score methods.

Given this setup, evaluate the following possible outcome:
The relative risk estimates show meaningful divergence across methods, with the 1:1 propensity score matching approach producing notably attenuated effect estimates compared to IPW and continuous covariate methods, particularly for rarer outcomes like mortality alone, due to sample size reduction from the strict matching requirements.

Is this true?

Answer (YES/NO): NO